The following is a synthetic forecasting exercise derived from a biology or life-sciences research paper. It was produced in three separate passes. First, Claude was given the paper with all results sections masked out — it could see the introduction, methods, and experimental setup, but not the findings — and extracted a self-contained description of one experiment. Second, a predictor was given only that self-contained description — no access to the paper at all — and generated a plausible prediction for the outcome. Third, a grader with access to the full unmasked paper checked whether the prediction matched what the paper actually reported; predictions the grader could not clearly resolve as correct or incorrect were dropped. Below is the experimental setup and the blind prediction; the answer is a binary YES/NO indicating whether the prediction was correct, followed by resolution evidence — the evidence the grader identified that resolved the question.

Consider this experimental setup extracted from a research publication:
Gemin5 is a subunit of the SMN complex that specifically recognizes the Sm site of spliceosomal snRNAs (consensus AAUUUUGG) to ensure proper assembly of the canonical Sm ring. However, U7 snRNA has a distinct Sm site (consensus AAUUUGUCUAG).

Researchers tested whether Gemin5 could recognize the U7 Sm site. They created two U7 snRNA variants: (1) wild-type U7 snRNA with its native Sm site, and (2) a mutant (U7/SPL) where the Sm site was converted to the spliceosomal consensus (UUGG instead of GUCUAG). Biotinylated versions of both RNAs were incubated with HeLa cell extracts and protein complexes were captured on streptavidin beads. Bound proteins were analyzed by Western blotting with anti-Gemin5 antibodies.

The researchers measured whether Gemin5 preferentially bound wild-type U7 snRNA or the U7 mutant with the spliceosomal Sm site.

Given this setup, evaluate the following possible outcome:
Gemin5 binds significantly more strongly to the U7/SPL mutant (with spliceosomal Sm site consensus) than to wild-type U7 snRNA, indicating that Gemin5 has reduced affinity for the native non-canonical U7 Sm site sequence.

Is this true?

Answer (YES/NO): YES